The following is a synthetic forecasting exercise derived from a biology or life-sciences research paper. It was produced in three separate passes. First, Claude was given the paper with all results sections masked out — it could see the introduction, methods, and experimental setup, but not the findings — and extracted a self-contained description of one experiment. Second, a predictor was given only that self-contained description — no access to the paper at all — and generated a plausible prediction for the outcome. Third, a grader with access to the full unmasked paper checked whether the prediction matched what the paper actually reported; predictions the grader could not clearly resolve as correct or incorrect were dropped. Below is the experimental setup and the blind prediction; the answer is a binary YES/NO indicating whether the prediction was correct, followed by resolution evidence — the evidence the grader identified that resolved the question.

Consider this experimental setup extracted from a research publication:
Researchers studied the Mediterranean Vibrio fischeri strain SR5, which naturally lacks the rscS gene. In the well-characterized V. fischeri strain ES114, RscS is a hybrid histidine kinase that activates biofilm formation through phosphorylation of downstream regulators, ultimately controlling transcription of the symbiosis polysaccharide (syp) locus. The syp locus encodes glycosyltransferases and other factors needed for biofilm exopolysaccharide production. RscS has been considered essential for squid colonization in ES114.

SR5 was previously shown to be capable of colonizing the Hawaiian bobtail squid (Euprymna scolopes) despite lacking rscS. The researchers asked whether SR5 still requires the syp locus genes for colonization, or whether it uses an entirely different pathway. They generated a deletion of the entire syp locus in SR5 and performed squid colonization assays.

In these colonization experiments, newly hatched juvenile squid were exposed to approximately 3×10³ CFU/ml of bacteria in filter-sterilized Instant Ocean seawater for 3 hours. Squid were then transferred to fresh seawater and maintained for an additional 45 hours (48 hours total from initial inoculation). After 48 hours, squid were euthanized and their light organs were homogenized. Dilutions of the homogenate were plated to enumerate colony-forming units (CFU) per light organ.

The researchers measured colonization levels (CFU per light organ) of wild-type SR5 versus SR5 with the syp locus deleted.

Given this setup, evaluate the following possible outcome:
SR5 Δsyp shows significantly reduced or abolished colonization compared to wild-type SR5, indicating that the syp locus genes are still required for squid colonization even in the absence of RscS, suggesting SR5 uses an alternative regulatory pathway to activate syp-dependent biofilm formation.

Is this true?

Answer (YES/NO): YES